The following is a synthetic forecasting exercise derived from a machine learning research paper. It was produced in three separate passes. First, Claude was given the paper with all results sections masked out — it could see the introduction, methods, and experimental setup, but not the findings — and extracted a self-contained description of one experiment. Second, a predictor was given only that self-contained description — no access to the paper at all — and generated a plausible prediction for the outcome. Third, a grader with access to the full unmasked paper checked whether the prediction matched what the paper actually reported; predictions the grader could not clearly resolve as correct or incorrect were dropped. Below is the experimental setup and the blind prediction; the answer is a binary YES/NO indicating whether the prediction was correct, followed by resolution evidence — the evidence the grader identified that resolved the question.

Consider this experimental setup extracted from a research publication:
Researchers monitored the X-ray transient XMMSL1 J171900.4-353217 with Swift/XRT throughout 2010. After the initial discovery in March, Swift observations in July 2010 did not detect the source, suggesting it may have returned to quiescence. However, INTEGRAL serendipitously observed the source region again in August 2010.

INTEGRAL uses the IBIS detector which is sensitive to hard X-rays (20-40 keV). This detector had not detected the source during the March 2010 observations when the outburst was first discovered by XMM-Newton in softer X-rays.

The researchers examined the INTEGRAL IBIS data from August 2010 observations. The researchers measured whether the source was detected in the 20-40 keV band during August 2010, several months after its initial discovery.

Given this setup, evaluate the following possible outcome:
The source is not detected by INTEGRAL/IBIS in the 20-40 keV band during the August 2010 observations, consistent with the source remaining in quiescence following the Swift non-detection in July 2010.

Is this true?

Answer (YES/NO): NO